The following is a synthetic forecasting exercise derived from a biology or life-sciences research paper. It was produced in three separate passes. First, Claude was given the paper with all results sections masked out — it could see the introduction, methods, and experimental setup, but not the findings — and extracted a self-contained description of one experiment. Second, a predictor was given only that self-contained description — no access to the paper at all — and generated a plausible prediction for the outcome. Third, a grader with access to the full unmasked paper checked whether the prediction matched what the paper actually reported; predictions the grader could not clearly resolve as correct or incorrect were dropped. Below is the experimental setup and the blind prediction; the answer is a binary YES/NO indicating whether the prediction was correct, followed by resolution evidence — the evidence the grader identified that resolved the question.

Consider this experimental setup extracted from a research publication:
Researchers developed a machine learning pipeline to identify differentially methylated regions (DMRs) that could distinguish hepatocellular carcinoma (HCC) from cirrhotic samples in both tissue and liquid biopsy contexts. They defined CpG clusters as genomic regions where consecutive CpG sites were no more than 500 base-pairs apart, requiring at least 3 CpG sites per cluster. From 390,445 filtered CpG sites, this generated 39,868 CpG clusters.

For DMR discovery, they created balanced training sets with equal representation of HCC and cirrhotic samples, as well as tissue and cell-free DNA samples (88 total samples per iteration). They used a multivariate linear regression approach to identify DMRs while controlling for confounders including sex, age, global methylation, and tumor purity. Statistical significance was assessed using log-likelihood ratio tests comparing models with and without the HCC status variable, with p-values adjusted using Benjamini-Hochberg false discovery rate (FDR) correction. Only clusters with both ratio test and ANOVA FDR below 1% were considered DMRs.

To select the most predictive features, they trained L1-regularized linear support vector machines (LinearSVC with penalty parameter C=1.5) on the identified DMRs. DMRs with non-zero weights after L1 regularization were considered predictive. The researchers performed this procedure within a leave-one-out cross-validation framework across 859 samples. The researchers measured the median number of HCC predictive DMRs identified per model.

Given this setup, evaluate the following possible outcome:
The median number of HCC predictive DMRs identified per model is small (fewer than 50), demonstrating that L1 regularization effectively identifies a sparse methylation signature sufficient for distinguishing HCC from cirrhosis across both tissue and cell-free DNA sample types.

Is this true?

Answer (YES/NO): YES